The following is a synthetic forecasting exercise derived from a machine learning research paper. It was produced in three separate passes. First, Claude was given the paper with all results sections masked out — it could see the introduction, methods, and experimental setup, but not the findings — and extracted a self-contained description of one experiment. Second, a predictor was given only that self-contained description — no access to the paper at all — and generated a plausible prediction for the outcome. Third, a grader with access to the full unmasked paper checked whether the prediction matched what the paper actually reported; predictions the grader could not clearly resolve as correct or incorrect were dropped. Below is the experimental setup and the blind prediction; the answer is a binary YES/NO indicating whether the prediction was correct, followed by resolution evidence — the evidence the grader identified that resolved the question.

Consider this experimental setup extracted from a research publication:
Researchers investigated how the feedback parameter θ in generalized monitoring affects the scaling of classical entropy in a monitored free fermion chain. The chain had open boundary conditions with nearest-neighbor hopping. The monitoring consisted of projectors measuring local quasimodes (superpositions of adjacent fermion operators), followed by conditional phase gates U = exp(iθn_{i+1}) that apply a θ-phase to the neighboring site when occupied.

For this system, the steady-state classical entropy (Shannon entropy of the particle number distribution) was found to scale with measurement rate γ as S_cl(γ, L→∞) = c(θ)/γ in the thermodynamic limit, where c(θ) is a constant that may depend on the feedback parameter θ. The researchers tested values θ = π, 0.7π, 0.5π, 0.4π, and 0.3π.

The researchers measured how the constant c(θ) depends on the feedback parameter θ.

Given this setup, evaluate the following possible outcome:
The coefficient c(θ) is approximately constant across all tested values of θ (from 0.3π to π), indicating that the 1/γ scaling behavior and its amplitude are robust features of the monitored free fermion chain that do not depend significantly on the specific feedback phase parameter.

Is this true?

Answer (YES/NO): NO